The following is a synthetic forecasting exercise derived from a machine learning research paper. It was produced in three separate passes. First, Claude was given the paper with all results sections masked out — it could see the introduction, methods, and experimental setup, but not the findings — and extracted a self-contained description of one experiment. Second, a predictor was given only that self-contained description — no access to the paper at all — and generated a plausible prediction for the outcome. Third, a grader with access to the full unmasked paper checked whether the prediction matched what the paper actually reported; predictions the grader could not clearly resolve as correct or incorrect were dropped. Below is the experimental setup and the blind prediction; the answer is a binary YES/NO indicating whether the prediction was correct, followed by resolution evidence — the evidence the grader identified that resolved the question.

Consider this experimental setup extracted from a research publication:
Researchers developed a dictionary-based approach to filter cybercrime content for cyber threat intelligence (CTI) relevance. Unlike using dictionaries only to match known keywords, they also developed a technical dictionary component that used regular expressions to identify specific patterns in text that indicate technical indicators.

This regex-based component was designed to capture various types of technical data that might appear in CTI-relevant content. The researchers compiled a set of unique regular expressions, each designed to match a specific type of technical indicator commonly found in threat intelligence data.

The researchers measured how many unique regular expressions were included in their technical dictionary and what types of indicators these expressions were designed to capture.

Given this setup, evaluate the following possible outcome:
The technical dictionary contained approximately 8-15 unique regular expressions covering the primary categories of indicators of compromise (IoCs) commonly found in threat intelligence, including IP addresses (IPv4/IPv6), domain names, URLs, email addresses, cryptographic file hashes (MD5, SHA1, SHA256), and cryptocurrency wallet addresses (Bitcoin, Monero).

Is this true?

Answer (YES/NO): NO